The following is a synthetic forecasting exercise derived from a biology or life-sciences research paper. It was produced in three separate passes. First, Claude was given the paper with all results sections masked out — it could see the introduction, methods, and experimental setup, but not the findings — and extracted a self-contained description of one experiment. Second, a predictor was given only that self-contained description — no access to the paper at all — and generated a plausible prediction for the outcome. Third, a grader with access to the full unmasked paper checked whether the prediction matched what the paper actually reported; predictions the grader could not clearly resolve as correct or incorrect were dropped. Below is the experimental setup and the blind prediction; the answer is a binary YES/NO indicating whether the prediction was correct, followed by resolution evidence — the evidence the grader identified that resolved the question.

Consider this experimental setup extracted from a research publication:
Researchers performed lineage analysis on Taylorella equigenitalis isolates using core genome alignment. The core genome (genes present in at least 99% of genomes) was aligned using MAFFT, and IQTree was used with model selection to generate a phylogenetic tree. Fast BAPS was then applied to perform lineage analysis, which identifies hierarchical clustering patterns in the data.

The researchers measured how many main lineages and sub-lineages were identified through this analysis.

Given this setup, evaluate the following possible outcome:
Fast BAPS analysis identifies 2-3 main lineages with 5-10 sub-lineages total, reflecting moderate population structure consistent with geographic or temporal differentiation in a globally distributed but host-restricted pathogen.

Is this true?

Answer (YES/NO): NO